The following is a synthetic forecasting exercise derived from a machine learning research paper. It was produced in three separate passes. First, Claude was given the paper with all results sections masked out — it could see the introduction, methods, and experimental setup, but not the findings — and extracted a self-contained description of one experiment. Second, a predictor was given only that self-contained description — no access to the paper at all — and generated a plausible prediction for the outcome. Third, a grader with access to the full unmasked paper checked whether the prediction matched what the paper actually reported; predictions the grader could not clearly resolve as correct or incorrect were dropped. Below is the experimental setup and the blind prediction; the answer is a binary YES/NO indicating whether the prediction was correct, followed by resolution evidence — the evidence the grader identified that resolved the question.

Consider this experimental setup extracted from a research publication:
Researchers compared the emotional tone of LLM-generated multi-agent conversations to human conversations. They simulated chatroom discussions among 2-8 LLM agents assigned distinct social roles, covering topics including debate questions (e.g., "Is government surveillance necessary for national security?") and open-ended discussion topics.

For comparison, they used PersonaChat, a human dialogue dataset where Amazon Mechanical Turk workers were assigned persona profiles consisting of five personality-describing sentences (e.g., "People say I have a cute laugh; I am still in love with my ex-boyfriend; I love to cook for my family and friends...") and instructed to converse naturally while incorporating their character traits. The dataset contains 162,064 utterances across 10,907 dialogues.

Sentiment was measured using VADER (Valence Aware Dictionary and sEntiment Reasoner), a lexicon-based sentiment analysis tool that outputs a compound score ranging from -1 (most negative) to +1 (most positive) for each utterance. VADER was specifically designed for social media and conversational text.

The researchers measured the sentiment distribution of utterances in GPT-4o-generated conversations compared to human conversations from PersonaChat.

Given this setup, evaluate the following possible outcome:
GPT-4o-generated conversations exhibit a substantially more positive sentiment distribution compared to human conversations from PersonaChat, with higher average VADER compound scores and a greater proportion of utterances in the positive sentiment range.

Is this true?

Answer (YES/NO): YES